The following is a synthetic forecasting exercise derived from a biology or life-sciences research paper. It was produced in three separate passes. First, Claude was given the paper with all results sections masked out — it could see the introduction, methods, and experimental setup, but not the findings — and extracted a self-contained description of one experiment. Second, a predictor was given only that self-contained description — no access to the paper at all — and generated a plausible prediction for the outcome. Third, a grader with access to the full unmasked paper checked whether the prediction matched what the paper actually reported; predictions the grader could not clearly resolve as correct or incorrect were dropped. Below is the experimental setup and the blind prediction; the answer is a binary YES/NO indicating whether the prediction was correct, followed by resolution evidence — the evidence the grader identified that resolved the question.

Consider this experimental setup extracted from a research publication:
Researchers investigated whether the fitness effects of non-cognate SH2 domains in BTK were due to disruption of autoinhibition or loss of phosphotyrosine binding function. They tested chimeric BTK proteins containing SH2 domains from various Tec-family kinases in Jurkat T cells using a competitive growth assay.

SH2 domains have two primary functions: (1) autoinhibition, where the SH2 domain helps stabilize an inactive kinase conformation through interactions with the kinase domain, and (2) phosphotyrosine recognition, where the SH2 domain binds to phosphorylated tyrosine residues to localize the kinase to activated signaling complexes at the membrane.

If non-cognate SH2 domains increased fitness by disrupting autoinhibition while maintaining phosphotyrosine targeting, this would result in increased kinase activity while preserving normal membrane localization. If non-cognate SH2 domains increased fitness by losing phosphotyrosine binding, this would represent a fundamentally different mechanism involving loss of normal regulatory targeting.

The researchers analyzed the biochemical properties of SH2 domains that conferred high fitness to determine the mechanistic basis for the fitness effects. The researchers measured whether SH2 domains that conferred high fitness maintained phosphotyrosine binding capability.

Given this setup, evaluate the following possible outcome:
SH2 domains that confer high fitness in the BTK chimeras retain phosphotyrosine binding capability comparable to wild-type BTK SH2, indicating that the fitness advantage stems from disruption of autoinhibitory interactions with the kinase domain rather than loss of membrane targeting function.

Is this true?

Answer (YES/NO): YES